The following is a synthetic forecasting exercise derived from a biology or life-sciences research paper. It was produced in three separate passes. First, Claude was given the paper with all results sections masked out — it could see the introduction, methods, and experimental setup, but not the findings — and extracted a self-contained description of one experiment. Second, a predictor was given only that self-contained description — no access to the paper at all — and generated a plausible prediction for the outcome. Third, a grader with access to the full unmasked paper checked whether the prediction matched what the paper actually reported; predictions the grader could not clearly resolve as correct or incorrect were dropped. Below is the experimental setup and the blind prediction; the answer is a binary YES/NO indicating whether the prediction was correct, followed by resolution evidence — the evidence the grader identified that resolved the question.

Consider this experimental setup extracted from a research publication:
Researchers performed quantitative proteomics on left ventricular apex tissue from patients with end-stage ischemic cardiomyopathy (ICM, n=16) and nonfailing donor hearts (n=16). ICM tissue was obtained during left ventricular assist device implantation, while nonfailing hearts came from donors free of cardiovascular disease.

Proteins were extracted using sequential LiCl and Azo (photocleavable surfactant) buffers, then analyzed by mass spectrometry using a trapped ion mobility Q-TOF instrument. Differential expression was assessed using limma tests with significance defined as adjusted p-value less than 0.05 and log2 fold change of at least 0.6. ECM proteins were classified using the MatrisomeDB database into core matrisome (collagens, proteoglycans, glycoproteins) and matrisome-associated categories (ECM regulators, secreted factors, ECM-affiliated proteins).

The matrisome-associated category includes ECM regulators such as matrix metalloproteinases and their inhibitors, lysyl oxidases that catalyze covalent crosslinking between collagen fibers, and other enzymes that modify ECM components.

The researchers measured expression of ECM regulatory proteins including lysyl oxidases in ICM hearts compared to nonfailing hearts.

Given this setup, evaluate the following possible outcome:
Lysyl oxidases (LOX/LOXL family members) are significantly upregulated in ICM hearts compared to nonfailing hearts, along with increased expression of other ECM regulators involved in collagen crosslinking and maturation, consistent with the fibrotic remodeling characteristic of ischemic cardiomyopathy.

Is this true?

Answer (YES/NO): YES